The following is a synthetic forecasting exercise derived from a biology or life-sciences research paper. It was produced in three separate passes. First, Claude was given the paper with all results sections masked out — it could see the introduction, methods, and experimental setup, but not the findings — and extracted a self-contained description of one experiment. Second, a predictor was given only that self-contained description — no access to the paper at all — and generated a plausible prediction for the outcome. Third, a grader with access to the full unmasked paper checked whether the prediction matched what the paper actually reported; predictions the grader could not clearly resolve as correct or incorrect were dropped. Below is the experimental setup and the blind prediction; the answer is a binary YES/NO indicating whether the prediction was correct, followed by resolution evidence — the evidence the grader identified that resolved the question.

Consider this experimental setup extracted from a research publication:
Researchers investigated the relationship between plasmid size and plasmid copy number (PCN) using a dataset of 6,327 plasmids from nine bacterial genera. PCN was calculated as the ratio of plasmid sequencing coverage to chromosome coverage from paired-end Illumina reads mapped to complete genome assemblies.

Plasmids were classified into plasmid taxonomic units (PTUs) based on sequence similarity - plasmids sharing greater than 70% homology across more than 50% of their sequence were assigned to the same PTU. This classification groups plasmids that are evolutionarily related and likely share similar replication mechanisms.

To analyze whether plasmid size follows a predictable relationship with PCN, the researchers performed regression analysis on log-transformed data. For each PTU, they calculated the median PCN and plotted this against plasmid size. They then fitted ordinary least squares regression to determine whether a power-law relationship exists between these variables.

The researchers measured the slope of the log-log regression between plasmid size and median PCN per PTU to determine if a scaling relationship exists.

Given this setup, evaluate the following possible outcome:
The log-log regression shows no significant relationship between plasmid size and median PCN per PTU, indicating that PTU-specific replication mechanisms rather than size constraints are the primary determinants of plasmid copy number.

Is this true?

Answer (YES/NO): NO